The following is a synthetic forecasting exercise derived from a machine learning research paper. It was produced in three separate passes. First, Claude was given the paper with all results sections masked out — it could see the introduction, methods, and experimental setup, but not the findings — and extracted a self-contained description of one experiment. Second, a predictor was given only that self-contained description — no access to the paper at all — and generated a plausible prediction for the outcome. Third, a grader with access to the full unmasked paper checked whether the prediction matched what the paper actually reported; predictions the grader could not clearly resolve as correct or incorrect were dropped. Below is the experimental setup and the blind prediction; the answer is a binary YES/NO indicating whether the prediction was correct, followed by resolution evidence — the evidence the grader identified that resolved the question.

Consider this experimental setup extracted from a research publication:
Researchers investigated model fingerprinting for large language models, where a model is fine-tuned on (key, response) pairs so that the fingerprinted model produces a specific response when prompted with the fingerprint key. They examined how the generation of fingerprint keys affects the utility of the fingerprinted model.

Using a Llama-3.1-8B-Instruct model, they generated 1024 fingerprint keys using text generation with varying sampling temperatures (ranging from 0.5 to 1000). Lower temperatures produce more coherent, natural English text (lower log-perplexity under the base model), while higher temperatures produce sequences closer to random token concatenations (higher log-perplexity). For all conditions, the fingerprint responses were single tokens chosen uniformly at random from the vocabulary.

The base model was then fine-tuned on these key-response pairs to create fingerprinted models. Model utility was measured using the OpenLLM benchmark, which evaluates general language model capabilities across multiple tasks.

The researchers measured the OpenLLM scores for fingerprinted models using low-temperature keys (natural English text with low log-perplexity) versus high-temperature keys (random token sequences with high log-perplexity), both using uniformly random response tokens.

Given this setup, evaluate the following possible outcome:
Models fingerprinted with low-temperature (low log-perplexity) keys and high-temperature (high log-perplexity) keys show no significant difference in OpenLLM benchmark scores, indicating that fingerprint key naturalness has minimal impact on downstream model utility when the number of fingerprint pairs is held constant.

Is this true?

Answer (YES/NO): NO